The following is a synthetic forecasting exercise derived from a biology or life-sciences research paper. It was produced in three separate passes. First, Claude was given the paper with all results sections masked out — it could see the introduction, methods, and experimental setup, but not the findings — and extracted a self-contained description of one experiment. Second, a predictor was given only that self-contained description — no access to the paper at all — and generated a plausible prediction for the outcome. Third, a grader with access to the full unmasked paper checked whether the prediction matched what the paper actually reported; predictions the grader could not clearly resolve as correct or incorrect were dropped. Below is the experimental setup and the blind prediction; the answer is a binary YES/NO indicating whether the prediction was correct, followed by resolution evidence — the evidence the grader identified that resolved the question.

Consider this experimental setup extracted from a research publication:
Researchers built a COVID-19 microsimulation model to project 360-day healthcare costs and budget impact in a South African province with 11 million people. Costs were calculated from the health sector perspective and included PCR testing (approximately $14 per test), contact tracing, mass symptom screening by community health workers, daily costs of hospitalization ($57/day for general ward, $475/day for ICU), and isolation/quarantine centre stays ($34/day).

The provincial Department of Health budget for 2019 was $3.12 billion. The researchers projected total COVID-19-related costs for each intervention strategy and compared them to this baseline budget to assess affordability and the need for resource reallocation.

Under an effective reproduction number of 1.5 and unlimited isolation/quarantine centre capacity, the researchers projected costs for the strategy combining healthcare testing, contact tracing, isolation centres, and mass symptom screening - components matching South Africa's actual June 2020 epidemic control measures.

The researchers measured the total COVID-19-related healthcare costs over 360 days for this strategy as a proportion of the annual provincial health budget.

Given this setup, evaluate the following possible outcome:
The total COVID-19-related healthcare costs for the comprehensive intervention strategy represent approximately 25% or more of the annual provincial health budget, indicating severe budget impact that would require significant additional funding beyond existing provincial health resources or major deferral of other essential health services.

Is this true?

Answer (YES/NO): NO